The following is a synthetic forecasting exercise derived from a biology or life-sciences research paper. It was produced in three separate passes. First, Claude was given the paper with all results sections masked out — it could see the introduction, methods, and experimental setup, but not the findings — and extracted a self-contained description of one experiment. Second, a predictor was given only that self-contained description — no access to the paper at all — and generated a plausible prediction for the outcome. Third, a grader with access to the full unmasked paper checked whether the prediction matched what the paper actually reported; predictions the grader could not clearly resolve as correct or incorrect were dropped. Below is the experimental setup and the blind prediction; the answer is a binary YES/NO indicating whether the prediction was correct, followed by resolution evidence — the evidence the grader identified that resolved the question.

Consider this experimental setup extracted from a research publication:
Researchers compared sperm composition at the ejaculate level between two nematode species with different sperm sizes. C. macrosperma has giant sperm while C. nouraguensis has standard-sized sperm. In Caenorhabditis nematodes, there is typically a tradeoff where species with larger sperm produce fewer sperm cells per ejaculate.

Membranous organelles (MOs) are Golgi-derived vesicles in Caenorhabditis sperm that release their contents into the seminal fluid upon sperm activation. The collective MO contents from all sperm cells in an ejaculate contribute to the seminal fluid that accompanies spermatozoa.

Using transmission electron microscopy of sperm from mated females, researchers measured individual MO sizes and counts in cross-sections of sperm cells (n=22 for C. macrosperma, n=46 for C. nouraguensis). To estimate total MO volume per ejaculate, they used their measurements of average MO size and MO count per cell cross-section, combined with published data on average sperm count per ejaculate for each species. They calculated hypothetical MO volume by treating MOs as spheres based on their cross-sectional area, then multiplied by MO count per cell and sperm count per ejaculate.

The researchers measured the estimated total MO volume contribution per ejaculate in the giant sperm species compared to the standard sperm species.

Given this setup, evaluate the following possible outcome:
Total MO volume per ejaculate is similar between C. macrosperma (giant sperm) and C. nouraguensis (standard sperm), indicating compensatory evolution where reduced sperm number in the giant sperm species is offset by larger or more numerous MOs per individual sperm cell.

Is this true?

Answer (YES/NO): NO